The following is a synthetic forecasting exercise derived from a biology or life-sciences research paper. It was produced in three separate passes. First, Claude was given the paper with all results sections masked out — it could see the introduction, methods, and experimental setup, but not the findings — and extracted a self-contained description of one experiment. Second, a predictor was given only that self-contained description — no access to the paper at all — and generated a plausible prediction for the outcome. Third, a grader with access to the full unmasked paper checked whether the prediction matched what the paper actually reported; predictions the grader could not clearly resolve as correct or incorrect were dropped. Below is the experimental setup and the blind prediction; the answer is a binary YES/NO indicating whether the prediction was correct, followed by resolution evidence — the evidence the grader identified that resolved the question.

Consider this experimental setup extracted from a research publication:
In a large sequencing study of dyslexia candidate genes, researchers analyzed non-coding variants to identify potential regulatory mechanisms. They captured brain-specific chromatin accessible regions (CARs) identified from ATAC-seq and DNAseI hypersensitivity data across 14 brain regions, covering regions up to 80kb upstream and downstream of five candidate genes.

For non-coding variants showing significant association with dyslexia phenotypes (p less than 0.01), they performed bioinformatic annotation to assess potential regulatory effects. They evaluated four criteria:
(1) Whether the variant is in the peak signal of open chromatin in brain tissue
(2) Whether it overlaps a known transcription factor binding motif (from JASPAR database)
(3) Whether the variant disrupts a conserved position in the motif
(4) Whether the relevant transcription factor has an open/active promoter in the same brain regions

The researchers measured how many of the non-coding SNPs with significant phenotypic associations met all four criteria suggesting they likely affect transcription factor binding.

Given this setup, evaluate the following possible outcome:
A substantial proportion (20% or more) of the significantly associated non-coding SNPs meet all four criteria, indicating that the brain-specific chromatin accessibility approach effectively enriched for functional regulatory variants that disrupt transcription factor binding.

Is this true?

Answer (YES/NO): YES